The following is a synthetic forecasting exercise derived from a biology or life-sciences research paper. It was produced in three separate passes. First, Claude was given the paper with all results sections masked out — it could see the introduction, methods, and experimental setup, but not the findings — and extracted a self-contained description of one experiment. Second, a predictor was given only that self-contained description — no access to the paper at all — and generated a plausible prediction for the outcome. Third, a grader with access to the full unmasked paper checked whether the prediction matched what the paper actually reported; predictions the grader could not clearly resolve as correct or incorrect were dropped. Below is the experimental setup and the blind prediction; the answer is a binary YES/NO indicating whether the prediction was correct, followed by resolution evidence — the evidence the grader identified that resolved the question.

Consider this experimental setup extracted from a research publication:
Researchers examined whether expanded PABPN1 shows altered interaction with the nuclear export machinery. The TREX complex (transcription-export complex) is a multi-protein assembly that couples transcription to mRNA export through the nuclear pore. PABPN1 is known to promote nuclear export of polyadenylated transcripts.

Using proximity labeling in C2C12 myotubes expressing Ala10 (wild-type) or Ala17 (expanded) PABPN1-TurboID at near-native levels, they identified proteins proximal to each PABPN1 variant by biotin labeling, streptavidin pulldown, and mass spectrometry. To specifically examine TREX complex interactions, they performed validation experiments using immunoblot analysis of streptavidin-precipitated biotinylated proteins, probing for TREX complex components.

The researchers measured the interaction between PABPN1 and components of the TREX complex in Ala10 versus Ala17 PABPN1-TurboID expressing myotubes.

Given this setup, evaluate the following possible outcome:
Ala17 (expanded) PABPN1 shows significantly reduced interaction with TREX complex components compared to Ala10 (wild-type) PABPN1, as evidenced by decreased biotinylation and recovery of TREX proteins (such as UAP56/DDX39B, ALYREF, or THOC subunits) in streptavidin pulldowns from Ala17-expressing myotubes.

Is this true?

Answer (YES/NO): YES